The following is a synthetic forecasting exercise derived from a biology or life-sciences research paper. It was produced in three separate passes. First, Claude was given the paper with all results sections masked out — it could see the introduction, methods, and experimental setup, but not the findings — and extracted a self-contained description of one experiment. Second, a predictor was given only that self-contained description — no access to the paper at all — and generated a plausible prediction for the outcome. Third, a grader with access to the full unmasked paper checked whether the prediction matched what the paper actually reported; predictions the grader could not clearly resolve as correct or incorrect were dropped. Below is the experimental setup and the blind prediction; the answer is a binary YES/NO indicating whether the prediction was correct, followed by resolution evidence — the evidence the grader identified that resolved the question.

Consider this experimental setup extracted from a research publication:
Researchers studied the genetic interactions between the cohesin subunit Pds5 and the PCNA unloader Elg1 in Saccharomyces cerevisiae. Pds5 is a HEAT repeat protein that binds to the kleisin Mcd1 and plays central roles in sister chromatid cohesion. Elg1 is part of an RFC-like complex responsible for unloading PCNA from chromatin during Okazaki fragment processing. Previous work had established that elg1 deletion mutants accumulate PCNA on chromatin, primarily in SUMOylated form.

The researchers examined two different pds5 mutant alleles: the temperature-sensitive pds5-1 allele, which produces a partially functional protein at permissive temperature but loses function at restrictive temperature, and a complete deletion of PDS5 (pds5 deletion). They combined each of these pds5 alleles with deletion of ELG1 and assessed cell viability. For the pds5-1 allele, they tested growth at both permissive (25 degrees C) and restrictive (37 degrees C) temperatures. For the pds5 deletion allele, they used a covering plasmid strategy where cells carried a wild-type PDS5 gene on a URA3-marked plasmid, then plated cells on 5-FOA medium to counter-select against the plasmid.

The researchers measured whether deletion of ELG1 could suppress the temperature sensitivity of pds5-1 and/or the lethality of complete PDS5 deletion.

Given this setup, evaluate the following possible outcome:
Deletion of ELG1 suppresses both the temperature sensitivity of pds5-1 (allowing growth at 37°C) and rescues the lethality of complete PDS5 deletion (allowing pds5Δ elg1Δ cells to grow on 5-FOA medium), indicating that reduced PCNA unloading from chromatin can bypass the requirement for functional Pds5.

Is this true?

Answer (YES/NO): NO